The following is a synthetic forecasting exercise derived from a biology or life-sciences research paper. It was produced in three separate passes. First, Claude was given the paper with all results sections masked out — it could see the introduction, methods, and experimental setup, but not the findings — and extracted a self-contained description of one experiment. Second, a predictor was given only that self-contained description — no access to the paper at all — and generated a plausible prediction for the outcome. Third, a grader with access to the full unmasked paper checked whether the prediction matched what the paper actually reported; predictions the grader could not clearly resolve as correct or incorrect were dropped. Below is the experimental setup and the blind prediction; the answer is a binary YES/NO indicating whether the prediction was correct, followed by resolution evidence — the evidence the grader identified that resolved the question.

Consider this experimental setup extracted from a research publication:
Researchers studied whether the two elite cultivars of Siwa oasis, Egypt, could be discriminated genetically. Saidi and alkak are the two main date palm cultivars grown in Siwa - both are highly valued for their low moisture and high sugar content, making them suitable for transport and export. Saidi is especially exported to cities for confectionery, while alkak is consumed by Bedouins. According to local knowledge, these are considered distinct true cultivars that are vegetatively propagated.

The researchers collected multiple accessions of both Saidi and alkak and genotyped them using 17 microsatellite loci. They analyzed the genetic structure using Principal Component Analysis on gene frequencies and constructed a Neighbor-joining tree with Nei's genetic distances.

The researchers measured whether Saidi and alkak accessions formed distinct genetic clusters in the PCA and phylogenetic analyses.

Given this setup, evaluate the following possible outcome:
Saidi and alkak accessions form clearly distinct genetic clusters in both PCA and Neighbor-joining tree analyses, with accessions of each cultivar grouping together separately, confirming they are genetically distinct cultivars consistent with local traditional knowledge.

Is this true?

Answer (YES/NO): YES